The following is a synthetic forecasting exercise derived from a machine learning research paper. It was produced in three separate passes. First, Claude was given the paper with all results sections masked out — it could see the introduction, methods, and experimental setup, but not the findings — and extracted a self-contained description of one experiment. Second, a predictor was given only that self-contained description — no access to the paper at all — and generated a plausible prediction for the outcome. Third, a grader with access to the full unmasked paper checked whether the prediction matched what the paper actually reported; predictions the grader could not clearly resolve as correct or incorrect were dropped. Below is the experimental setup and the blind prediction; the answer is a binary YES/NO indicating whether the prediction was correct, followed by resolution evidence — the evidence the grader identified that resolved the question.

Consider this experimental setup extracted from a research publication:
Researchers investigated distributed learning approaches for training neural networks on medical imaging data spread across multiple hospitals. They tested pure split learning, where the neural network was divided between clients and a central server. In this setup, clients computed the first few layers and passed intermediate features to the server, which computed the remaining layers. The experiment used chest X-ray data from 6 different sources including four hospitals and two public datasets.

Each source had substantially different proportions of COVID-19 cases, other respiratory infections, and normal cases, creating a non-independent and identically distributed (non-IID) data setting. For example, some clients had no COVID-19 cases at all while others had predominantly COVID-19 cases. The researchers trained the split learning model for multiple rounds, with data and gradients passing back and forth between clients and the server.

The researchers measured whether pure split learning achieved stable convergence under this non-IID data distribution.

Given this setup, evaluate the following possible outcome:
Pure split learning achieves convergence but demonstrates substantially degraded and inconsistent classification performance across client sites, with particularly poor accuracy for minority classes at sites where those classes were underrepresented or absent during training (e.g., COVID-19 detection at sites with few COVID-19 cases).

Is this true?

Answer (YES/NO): NO